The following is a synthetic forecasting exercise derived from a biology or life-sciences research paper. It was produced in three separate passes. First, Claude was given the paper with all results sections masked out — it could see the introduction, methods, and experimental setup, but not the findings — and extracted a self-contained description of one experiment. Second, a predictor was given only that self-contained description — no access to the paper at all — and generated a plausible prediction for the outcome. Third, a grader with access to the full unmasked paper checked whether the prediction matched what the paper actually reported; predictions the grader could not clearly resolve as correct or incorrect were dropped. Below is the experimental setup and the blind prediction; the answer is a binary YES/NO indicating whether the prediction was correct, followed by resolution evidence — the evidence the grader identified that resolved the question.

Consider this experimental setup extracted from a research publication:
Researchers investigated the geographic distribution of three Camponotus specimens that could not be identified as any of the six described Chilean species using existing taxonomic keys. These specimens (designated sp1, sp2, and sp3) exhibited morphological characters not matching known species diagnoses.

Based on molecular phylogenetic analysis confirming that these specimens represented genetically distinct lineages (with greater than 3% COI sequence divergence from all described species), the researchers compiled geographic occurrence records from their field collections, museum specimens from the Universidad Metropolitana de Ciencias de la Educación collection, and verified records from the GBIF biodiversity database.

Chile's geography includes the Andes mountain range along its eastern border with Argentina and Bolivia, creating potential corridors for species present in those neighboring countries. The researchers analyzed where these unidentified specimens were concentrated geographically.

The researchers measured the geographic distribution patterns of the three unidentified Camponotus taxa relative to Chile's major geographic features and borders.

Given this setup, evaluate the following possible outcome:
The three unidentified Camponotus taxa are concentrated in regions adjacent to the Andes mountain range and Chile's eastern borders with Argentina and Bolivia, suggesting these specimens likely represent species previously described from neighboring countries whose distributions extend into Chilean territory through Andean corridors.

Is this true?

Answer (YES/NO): YES